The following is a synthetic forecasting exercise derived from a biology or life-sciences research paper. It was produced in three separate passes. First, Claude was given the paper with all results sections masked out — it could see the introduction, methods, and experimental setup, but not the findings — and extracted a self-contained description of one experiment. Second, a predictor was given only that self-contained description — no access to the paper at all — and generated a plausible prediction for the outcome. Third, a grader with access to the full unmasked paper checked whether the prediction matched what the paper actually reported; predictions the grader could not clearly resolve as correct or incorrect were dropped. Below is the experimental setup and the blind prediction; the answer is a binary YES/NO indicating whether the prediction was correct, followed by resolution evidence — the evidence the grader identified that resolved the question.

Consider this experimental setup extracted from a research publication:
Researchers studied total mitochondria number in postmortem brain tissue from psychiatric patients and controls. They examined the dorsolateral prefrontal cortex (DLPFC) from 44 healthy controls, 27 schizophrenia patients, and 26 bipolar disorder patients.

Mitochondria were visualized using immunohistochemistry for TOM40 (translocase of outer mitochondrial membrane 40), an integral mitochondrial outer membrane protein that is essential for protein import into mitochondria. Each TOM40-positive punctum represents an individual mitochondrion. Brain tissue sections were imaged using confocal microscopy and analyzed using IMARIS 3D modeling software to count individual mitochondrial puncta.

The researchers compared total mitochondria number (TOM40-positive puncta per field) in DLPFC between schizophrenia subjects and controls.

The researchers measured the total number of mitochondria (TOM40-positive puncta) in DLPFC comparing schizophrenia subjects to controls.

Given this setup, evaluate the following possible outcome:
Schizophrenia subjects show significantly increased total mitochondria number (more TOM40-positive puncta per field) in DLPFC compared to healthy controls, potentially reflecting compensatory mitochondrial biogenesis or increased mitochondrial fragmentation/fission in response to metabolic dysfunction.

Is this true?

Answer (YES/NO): NO